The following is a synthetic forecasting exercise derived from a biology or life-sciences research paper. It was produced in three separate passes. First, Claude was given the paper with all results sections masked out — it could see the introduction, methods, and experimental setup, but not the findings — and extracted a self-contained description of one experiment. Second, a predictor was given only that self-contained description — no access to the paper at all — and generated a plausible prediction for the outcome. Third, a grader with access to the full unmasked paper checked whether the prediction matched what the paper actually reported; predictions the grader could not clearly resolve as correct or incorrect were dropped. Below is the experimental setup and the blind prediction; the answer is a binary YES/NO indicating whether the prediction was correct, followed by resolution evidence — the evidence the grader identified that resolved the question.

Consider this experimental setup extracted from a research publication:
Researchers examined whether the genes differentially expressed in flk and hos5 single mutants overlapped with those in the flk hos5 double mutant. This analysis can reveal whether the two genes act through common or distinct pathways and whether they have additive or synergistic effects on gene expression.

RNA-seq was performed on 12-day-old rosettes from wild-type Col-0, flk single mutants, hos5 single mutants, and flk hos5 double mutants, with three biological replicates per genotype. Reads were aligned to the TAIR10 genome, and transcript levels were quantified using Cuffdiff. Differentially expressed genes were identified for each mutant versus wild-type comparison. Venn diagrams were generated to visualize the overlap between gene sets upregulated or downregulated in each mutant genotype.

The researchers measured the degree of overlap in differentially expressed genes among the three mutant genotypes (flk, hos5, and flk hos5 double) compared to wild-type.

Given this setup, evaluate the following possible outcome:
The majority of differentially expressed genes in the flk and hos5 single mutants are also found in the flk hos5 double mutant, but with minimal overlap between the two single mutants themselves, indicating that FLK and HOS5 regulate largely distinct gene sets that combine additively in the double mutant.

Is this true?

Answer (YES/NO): NO